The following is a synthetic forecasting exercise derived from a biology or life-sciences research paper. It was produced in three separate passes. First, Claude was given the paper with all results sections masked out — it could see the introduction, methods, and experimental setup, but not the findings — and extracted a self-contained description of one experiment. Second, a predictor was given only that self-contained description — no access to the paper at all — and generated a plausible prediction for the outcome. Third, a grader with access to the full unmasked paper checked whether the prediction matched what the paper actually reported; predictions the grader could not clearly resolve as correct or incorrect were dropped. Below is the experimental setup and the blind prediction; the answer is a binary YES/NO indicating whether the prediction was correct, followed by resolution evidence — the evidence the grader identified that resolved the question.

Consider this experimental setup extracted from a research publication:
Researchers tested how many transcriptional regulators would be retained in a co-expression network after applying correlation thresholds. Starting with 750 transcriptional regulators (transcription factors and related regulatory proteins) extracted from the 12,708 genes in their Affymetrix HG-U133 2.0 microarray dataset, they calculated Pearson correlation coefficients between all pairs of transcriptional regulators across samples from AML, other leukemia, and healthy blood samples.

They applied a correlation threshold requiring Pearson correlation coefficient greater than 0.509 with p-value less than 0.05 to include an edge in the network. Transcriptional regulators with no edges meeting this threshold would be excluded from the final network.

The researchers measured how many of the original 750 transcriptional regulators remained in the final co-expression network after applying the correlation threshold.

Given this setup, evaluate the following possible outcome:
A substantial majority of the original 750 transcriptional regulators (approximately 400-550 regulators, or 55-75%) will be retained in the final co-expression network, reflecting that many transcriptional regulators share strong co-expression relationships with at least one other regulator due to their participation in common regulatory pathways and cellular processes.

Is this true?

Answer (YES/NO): NO